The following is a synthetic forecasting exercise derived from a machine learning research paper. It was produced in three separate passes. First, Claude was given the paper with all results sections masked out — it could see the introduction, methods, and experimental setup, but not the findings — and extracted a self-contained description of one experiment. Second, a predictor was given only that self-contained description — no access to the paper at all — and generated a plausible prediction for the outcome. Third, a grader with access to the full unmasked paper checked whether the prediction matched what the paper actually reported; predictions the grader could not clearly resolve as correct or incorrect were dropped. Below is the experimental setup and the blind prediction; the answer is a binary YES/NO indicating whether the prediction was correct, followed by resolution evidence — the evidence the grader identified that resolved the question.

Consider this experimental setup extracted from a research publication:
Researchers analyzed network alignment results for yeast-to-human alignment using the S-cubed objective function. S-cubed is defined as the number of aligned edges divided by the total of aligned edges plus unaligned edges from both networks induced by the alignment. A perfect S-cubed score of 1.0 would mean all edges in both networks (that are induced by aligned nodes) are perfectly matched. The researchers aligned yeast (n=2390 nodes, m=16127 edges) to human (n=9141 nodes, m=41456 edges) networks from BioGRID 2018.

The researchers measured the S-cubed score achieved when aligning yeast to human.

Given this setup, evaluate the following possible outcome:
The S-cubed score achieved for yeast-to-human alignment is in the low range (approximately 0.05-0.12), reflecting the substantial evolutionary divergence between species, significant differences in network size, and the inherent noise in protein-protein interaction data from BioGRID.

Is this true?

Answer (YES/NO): NO